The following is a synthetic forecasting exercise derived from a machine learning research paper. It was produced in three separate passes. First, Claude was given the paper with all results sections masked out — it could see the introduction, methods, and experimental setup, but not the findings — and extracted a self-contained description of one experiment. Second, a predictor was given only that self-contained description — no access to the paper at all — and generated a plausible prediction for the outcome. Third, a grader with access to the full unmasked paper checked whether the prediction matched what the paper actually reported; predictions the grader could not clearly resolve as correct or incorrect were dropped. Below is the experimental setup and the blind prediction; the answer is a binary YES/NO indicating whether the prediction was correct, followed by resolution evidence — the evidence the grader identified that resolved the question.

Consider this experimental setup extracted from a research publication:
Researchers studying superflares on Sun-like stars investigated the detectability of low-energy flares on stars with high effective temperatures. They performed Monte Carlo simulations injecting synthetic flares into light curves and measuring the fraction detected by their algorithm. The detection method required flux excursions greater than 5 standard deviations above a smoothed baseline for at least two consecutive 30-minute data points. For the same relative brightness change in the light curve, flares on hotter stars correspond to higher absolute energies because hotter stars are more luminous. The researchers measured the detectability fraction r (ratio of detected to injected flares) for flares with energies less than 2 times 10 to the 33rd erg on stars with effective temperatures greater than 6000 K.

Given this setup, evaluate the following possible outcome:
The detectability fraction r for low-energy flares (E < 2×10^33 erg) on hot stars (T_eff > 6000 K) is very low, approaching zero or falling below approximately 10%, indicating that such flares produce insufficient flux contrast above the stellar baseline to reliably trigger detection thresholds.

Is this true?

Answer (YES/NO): YES